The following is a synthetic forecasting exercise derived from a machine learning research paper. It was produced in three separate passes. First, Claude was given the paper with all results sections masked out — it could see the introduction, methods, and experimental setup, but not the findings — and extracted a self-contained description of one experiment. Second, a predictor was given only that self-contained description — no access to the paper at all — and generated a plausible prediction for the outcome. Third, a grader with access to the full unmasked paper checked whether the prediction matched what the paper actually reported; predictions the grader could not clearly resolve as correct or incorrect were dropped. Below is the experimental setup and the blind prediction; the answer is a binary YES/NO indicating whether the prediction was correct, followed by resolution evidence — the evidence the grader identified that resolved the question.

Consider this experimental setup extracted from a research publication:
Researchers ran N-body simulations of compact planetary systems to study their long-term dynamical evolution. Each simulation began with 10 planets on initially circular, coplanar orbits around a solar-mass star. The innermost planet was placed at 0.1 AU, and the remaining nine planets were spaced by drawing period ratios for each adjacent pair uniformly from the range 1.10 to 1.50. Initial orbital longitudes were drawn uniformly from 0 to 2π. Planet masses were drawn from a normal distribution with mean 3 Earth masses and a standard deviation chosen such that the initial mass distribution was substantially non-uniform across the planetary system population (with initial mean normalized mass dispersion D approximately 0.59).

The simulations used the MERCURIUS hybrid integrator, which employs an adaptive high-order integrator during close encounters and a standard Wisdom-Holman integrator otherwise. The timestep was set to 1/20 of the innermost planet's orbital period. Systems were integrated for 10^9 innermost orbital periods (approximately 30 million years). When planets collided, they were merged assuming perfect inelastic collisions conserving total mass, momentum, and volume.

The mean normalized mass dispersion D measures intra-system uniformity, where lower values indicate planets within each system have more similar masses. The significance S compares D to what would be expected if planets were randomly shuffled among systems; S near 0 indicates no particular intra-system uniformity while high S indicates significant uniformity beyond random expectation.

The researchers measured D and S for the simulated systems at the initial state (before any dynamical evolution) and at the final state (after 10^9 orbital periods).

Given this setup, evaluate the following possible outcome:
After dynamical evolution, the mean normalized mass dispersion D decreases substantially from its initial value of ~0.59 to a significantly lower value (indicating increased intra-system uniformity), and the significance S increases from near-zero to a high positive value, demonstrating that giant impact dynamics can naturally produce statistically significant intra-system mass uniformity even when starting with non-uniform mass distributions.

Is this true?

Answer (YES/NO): YES